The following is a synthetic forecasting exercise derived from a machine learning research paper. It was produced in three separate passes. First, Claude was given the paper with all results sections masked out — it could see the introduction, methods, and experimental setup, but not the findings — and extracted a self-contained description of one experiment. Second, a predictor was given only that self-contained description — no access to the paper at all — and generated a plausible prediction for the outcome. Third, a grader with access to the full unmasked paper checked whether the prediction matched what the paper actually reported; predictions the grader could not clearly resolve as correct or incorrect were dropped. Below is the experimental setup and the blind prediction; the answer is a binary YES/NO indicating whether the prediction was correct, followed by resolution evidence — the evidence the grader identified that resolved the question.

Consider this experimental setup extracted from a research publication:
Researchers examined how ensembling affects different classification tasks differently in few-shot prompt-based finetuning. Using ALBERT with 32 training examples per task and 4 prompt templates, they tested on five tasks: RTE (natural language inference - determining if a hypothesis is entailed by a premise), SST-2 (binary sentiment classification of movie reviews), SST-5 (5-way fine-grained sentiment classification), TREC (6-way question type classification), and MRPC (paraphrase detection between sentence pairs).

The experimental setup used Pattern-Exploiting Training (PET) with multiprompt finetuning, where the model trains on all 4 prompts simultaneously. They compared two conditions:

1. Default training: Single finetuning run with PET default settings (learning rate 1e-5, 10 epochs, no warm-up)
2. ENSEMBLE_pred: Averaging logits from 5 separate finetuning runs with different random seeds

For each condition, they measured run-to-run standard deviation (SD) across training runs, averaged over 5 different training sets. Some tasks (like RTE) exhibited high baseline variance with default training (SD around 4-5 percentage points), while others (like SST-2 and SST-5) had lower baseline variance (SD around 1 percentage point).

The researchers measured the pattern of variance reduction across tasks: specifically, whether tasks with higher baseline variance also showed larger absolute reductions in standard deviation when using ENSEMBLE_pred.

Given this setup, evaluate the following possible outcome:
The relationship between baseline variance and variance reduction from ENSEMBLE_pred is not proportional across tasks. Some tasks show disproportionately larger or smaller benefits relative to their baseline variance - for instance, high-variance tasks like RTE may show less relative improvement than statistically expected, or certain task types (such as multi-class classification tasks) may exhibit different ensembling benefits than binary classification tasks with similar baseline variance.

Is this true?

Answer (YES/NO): YES